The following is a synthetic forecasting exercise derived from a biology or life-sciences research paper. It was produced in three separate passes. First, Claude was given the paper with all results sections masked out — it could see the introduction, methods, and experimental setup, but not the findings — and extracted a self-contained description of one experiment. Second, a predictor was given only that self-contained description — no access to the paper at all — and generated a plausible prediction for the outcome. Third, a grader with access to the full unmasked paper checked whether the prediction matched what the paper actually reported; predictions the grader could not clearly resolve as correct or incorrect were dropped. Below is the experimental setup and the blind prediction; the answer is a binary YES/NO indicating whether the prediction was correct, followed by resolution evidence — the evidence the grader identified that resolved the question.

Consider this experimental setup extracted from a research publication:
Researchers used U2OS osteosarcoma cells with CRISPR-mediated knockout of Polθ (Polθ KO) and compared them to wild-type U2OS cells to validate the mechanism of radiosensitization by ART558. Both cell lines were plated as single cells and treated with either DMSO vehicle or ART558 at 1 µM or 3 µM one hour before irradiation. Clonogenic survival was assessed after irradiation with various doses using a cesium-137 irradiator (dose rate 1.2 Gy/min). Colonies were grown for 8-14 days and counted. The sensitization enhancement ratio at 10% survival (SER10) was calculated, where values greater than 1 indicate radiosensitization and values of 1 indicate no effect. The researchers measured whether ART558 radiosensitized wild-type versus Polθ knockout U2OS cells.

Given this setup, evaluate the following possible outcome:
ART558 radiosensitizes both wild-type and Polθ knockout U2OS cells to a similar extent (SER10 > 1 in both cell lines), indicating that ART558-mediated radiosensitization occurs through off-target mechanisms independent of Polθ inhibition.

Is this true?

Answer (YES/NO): NO